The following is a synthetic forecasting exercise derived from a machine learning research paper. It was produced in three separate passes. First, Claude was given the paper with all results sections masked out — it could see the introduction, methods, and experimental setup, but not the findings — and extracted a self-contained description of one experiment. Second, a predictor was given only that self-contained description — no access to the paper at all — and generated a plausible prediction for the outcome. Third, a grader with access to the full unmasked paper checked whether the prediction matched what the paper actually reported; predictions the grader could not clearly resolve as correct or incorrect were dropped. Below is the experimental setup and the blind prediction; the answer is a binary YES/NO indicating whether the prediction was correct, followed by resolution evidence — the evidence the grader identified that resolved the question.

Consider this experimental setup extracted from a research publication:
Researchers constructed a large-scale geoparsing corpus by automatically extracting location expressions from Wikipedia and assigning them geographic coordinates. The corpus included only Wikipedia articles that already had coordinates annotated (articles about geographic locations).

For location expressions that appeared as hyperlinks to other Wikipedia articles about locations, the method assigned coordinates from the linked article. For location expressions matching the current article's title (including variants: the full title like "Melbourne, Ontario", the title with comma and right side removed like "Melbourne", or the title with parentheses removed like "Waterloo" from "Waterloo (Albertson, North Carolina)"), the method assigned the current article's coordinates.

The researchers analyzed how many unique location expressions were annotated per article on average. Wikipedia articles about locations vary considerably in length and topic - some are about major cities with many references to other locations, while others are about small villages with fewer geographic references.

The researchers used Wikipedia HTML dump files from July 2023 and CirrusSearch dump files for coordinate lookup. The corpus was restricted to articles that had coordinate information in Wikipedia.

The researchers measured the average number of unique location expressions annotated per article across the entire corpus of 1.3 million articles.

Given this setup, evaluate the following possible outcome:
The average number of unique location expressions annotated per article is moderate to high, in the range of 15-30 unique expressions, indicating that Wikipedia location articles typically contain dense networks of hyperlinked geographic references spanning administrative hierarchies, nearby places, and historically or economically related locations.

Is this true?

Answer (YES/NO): NO